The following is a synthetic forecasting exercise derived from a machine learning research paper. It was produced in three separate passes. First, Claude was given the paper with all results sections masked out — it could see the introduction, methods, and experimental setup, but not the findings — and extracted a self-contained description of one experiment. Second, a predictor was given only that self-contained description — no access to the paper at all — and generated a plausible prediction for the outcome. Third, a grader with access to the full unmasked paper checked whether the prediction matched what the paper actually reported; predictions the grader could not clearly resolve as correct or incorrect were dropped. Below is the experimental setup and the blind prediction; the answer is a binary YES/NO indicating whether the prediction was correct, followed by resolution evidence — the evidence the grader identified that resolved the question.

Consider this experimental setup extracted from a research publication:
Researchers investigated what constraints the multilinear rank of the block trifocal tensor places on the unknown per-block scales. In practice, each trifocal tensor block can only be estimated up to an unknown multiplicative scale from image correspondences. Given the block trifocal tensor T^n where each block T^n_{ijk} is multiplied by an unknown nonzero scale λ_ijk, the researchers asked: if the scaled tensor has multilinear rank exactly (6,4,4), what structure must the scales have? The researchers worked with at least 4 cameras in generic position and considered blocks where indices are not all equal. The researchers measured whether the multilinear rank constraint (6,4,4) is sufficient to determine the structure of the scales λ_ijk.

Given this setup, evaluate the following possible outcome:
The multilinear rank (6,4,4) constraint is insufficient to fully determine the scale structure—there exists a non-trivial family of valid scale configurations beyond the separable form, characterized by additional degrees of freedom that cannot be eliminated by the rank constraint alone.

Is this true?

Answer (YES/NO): NO